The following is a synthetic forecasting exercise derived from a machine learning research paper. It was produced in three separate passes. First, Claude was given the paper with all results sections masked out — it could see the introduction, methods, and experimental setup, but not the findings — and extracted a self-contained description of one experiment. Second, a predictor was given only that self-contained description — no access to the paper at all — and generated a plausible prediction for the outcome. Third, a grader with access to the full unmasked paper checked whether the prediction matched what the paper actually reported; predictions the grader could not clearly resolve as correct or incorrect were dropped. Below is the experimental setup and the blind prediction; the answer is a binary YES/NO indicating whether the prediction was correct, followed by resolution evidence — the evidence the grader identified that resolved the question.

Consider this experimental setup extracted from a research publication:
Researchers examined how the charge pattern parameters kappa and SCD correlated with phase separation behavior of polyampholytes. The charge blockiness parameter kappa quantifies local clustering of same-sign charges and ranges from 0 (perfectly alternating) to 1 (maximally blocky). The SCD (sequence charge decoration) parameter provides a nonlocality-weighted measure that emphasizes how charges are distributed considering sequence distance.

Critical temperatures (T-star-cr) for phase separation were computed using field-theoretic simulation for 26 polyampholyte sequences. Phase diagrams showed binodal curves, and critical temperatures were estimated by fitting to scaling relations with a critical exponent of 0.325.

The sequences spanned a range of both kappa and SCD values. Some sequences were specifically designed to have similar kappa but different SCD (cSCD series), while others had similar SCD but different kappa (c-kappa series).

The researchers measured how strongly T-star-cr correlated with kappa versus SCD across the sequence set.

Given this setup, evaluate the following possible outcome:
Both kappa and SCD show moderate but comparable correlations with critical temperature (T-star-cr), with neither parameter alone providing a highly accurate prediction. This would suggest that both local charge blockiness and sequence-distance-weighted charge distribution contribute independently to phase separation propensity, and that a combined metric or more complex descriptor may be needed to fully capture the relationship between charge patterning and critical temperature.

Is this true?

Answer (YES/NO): YES